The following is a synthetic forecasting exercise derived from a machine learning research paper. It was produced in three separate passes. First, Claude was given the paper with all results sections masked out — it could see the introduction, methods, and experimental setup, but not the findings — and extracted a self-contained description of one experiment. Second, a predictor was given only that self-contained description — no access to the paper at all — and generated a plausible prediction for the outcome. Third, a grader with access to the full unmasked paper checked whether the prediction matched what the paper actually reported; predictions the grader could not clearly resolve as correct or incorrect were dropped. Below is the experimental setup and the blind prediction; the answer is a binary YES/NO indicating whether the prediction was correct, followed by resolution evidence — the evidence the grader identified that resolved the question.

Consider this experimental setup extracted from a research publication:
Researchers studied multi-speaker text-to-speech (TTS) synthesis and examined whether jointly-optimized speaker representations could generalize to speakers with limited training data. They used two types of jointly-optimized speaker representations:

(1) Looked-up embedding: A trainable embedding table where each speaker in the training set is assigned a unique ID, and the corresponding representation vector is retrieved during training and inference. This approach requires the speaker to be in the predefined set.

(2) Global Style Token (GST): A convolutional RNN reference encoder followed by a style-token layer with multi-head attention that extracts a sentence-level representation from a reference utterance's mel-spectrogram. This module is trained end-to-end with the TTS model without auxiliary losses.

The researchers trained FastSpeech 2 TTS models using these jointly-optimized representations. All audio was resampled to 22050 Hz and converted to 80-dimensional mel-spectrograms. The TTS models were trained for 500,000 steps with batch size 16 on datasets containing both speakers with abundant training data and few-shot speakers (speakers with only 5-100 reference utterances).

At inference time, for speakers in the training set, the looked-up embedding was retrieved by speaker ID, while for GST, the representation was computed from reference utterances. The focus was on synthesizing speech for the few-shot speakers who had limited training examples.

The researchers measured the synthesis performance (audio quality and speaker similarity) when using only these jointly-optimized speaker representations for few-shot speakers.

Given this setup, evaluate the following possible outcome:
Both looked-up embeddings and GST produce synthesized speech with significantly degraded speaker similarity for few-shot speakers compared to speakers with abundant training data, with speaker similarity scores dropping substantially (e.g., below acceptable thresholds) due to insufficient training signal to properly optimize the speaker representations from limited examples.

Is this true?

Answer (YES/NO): YES